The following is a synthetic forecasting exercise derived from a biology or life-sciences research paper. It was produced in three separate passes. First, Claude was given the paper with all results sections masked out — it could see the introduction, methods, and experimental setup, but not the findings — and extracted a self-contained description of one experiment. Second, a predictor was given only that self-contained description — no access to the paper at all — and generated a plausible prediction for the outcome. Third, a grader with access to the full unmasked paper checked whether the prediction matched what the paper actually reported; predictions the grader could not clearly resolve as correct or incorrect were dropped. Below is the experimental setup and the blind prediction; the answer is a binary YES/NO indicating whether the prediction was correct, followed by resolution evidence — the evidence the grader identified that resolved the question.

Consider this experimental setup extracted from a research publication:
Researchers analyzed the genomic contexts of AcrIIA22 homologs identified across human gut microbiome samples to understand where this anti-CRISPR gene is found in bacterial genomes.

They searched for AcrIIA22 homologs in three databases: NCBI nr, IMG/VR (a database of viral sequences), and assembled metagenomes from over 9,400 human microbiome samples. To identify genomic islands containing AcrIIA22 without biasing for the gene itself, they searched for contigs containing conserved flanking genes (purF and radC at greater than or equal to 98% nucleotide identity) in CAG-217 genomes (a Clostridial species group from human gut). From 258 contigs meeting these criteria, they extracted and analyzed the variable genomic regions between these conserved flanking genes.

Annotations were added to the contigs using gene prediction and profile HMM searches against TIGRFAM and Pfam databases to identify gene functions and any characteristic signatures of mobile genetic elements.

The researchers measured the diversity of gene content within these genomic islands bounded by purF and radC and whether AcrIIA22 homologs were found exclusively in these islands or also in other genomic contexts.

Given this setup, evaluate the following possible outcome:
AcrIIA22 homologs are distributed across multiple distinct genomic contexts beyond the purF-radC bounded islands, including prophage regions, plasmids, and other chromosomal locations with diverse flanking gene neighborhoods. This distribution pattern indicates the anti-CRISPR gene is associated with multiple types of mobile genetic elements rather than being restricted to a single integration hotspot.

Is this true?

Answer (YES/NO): NO